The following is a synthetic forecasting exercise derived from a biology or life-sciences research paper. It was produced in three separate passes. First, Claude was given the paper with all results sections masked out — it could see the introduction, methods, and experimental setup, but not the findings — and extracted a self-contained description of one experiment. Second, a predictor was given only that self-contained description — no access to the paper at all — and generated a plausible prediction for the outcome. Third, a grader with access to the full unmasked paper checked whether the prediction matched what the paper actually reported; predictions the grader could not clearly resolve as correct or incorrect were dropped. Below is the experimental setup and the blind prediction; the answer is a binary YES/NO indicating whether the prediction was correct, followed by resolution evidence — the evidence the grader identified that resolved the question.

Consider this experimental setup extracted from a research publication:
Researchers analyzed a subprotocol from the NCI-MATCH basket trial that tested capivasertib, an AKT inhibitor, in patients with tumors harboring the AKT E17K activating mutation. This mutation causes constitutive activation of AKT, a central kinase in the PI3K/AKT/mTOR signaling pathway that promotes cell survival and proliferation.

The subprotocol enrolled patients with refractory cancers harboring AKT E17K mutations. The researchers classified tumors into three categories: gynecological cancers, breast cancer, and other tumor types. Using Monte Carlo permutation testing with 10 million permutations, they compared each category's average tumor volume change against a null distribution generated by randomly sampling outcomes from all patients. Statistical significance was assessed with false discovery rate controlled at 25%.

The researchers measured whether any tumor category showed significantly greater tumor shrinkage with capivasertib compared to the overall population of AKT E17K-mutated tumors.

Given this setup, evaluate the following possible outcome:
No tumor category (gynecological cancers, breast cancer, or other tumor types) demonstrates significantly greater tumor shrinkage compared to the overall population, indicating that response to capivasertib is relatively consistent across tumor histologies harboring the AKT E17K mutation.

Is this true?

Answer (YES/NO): NO